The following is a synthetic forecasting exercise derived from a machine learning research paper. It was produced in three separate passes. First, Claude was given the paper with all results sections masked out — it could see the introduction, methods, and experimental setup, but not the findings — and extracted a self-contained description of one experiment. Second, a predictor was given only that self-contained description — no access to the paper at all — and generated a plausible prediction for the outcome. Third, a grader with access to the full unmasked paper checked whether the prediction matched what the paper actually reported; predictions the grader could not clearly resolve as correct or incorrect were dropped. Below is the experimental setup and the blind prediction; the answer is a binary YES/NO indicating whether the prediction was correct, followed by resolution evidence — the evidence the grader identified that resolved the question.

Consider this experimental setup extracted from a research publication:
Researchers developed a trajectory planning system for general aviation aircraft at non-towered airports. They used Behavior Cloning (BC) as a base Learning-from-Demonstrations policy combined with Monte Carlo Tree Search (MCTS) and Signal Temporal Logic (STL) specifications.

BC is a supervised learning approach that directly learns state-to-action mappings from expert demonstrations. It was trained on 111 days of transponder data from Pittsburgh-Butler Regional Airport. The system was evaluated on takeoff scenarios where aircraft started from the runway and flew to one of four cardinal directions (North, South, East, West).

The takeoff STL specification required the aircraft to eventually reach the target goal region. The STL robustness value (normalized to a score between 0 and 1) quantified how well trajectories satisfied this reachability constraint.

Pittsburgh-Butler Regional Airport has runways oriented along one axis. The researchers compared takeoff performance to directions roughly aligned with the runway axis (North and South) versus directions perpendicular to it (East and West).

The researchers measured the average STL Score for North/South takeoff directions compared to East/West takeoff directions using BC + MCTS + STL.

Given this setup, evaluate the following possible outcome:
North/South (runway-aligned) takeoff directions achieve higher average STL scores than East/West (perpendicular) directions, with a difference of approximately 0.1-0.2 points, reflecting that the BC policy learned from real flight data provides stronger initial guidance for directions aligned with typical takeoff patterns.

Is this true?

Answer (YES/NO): NO